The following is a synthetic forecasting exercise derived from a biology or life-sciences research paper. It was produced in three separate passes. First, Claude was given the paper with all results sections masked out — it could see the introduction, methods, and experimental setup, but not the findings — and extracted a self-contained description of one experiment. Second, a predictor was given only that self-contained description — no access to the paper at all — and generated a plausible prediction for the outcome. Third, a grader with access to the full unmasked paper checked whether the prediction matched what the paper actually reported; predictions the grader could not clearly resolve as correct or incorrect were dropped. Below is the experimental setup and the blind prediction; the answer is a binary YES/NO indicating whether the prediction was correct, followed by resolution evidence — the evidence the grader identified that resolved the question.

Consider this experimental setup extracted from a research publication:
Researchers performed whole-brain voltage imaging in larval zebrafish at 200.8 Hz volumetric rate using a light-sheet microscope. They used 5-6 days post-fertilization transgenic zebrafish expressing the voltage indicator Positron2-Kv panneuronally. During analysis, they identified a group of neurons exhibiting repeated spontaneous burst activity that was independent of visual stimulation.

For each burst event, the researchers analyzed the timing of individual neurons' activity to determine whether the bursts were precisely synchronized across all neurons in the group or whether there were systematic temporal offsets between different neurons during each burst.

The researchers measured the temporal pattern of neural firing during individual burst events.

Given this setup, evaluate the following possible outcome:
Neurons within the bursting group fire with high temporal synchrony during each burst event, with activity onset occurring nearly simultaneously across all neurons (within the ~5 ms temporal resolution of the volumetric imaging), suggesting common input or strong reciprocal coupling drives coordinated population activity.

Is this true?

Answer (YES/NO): NO